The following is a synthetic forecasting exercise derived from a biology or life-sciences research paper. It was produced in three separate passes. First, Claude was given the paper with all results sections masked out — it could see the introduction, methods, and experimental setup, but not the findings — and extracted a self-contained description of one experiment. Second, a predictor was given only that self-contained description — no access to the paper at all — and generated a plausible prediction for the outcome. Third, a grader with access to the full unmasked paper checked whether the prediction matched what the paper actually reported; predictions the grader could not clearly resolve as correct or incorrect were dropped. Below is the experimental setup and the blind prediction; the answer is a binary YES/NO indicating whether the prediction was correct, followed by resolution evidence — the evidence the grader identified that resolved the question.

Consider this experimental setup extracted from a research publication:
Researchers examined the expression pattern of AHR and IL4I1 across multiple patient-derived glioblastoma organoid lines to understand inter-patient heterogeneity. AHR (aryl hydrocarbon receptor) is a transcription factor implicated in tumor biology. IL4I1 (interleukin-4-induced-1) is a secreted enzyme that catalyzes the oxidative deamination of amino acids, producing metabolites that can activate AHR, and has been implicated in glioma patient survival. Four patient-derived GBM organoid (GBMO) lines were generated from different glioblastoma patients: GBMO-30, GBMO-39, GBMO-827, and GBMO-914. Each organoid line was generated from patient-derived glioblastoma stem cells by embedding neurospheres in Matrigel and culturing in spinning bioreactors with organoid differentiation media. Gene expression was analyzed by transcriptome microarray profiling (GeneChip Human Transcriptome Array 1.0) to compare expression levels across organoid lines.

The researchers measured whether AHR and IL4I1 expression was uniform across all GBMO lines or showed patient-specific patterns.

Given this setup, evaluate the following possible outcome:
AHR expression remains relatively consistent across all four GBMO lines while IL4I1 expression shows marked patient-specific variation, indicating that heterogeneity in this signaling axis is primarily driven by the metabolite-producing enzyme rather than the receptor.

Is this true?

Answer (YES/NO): NO